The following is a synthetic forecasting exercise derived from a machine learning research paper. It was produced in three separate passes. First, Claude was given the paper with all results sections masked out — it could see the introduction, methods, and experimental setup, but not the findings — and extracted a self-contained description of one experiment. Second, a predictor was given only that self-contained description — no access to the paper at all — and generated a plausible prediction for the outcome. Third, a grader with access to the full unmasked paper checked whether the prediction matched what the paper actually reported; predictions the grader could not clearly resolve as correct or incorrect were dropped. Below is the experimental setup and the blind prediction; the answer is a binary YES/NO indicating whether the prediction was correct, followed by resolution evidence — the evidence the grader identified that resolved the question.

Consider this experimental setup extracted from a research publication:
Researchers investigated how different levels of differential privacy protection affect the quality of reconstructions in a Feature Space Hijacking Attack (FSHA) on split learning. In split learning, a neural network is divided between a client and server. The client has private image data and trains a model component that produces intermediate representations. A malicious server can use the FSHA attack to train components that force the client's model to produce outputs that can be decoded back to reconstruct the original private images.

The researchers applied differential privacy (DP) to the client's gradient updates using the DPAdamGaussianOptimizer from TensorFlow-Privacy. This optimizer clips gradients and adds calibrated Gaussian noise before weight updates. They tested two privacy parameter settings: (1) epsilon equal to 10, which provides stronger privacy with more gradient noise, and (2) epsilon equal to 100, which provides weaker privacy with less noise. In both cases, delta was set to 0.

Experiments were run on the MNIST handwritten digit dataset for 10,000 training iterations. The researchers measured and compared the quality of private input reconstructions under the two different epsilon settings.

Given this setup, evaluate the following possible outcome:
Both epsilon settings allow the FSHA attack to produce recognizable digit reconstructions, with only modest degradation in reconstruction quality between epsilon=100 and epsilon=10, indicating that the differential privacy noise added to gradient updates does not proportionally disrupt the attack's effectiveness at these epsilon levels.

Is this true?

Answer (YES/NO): NO